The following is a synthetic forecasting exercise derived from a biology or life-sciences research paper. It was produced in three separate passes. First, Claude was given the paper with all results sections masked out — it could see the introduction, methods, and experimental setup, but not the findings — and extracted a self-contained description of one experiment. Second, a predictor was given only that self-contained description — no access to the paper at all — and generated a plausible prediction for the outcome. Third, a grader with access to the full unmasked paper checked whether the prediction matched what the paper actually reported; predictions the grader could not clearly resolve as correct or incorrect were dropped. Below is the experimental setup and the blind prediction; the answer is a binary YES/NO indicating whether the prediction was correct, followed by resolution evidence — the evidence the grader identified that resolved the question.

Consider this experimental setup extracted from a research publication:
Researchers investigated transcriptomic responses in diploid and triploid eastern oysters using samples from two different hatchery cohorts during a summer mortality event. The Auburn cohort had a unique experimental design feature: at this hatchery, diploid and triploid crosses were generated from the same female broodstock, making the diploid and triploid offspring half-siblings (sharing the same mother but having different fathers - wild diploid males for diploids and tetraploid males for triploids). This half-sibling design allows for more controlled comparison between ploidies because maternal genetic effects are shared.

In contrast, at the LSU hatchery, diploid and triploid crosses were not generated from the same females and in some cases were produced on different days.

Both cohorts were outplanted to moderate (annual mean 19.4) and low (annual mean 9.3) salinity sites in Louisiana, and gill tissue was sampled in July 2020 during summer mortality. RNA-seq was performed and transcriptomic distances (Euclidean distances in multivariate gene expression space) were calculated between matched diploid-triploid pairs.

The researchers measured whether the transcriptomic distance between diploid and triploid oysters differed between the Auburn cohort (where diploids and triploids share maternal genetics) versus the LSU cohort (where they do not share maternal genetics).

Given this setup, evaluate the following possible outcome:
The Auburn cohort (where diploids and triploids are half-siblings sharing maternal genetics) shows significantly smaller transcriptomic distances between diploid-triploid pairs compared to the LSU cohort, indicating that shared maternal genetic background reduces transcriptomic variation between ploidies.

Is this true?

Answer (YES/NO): NO